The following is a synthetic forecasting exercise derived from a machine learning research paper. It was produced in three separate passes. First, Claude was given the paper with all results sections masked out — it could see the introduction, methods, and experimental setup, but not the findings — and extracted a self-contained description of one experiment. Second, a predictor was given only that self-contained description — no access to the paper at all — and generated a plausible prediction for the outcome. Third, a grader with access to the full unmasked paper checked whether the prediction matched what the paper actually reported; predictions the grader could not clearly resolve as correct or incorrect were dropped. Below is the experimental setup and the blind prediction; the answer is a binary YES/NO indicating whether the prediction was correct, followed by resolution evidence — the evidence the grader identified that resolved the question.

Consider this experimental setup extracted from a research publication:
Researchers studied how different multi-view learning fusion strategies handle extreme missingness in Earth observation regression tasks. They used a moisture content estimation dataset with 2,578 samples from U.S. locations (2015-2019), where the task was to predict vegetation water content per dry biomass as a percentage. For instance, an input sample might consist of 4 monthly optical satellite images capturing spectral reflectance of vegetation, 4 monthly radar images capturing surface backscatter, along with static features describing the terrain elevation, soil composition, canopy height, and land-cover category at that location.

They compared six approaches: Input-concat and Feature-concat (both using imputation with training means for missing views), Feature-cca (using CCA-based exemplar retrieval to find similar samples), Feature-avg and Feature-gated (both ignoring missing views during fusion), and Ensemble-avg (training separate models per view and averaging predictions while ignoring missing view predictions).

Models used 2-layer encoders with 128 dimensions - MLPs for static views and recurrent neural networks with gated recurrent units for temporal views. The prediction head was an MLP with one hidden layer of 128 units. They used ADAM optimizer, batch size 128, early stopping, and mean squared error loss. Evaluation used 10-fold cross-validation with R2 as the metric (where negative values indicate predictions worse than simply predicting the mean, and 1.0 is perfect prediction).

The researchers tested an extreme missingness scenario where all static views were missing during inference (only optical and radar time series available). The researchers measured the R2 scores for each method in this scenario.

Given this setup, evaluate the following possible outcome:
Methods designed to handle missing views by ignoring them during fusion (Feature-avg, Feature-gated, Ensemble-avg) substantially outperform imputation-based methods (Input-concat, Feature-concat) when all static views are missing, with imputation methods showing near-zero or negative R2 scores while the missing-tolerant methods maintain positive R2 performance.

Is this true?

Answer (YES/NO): NO